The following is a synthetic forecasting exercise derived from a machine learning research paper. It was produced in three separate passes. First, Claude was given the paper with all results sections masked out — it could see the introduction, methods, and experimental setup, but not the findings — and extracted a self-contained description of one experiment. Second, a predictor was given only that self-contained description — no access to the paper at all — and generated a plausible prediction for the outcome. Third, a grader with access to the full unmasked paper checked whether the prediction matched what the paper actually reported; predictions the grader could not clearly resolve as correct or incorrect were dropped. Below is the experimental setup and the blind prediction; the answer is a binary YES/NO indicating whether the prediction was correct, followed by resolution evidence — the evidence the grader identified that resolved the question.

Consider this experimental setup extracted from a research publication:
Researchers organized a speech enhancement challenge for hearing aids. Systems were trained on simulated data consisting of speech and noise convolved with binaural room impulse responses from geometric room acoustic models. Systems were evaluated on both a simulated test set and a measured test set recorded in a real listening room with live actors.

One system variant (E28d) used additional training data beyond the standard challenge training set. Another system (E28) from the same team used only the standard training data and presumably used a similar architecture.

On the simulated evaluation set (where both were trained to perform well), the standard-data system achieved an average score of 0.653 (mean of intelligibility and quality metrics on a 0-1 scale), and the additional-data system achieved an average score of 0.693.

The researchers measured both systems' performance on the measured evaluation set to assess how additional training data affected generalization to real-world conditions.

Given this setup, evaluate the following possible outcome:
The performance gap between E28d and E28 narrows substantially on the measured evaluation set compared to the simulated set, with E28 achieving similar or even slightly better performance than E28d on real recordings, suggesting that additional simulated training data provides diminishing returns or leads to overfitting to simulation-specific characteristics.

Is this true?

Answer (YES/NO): NO